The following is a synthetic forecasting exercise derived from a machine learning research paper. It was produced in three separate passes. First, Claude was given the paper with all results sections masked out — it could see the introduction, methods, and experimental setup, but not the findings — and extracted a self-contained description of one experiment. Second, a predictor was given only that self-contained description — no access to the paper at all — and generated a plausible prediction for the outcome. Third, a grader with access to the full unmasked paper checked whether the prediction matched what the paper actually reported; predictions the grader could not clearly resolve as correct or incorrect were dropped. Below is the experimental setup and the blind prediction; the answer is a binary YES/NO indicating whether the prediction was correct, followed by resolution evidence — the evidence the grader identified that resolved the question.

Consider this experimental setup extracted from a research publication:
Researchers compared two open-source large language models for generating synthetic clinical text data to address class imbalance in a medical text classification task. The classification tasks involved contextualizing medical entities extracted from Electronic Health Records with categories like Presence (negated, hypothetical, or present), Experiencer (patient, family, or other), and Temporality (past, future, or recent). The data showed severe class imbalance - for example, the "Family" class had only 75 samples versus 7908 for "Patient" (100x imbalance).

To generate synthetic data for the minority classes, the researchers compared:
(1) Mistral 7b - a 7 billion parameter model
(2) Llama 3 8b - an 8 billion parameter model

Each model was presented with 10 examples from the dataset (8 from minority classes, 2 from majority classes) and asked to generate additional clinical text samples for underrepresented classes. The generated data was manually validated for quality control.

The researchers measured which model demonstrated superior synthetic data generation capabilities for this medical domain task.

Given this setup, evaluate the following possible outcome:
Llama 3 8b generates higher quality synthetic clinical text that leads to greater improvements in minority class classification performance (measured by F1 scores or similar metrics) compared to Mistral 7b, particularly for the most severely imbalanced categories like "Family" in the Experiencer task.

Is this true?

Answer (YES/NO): NO